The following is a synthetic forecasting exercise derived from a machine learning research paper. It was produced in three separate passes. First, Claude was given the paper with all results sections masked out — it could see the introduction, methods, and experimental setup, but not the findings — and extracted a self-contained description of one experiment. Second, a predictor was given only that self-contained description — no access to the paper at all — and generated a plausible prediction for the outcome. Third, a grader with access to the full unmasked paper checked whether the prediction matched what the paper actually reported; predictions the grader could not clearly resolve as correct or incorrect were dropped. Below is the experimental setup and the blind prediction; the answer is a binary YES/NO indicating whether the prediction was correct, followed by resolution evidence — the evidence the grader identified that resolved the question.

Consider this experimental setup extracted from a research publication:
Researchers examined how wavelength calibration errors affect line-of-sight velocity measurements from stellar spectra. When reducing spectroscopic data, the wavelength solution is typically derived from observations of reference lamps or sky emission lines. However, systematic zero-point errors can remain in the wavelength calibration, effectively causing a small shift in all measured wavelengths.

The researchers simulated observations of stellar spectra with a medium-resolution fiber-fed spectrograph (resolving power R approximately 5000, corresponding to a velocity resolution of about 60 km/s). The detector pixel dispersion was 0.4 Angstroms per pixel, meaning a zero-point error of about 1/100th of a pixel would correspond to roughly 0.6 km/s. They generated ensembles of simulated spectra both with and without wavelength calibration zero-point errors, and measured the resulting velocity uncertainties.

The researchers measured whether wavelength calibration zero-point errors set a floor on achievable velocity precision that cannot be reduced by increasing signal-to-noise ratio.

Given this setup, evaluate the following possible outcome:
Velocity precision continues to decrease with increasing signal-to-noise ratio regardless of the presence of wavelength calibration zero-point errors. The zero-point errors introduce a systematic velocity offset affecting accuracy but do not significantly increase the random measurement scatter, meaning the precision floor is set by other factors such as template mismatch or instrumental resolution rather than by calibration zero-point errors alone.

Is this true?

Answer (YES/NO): NO